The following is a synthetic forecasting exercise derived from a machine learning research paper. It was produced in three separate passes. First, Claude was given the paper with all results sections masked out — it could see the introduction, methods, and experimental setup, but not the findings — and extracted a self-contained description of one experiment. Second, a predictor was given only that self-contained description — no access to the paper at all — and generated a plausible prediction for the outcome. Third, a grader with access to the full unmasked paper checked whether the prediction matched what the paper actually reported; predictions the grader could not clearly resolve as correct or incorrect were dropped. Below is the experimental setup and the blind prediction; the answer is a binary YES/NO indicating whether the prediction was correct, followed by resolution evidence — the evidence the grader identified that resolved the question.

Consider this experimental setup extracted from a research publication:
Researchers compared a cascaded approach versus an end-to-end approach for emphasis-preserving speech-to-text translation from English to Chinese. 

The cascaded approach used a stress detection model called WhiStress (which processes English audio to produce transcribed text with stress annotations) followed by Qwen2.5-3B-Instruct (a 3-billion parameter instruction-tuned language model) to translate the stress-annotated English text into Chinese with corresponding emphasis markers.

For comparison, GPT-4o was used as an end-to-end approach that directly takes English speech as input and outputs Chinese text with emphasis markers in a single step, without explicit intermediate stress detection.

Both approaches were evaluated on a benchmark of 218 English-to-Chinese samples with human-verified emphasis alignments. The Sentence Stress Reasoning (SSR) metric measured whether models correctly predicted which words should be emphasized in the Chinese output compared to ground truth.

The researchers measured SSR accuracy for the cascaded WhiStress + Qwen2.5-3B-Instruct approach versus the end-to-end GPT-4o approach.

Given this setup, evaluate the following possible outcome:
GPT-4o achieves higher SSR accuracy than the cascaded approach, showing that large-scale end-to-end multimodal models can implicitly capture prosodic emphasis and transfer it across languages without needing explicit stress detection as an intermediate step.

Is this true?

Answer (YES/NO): NO